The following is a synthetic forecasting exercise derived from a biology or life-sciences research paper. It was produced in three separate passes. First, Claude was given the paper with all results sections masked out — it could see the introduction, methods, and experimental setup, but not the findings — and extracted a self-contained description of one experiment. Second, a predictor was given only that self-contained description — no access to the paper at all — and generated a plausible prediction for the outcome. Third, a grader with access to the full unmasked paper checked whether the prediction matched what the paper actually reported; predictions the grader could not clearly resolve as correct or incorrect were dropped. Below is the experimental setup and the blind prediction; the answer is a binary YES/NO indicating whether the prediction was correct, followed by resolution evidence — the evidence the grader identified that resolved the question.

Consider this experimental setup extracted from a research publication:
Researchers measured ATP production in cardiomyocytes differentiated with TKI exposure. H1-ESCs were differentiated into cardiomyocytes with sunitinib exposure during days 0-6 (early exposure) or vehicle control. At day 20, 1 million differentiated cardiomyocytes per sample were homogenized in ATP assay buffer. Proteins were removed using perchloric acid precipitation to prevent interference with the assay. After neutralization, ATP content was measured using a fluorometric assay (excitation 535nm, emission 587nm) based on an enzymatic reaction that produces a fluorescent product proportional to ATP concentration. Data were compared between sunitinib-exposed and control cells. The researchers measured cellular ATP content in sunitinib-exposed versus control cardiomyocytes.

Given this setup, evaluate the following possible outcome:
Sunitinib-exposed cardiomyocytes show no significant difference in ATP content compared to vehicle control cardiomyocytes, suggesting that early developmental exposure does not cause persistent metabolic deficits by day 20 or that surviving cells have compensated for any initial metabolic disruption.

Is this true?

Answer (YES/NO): NO